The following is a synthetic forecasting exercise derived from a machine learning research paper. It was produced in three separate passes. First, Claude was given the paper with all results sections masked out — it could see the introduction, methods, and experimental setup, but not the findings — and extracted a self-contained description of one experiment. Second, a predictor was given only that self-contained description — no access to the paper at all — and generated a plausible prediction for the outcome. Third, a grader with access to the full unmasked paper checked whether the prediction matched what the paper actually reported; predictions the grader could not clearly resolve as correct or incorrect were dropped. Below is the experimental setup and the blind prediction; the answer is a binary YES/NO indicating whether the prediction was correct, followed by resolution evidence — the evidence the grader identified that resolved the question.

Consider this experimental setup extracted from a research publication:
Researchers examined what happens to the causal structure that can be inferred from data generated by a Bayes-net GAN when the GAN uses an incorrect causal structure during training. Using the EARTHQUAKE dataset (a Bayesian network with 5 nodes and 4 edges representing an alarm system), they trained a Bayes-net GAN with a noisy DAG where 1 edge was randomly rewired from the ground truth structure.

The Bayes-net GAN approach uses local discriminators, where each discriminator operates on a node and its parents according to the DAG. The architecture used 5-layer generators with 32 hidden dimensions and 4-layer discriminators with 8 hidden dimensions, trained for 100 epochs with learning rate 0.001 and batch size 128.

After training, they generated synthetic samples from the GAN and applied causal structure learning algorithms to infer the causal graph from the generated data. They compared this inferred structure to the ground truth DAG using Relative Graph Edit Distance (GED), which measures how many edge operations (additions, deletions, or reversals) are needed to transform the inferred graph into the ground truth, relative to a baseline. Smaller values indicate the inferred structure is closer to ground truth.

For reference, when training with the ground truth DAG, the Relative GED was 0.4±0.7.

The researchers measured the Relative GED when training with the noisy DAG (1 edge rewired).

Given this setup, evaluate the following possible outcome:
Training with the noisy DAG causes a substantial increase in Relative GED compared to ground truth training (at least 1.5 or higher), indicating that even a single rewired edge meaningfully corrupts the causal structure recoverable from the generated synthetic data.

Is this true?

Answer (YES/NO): YES